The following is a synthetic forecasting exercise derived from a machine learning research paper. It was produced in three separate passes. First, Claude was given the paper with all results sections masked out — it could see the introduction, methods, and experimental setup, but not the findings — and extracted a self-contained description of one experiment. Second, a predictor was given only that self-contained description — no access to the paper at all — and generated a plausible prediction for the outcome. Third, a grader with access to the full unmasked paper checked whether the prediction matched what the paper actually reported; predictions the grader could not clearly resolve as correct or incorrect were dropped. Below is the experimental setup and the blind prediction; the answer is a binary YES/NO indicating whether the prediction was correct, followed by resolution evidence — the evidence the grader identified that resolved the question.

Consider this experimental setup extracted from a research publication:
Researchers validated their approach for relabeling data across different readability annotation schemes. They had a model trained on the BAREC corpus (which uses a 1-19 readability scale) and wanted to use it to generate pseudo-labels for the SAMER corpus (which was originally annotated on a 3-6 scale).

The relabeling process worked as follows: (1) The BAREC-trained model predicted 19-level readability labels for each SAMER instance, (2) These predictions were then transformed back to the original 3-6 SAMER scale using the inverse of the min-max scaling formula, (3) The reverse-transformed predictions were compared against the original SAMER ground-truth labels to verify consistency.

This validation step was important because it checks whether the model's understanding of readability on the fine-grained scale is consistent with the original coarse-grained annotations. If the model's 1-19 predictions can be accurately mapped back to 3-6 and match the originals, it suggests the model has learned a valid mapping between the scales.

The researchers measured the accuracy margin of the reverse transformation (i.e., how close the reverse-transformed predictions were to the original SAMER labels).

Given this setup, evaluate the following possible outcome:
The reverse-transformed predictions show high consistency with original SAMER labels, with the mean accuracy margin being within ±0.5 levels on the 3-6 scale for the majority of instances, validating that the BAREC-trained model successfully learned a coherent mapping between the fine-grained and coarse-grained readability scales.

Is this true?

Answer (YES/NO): NO